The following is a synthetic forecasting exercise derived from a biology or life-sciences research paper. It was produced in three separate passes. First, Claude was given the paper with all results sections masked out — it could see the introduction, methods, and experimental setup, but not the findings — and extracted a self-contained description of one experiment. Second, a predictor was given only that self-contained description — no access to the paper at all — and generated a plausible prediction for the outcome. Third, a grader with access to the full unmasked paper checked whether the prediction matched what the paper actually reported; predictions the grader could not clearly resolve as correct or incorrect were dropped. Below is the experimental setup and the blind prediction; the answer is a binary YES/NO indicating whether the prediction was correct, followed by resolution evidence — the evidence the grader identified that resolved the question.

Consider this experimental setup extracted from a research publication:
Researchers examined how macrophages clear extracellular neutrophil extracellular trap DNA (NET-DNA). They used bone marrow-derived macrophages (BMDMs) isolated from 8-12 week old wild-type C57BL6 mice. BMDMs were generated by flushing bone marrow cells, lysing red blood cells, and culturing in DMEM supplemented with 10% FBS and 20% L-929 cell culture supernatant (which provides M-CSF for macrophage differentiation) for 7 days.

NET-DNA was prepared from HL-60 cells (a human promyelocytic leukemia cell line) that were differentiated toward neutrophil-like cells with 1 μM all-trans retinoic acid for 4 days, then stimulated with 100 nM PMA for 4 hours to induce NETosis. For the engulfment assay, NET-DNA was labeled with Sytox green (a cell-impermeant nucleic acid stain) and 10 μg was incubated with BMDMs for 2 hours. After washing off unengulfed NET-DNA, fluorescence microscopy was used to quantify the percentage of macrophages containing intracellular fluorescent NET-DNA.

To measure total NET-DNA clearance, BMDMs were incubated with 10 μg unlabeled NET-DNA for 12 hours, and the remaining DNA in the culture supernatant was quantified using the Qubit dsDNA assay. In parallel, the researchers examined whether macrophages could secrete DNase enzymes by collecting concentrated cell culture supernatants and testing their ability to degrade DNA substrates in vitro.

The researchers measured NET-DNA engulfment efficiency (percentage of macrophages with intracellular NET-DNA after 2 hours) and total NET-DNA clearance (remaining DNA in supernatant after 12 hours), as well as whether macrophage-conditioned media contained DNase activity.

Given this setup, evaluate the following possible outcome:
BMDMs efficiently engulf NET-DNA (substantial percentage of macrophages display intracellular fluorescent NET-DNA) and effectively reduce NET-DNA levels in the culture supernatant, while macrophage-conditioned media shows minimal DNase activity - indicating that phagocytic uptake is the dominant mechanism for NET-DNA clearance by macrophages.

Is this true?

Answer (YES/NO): NO